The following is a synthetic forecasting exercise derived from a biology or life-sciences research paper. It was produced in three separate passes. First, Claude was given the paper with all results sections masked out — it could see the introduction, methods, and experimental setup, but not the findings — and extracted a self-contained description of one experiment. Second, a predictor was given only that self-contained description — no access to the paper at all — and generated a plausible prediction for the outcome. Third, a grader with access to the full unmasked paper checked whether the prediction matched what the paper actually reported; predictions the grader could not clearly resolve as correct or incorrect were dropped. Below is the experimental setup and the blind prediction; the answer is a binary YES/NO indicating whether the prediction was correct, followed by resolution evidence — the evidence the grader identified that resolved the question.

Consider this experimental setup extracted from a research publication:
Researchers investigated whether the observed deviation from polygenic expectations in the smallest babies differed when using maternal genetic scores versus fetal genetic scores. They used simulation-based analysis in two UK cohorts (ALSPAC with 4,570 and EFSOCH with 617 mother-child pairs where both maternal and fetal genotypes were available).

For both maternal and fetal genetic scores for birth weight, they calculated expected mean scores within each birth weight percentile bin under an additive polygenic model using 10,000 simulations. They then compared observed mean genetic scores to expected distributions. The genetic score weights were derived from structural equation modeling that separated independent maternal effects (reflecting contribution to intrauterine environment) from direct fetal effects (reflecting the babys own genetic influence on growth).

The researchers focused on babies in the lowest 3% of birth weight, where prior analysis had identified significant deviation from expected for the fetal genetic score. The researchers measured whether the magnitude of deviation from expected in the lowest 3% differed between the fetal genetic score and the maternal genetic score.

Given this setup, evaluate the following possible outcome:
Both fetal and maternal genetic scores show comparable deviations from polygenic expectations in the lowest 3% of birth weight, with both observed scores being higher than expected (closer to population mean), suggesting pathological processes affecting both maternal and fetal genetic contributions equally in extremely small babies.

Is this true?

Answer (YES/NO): NO